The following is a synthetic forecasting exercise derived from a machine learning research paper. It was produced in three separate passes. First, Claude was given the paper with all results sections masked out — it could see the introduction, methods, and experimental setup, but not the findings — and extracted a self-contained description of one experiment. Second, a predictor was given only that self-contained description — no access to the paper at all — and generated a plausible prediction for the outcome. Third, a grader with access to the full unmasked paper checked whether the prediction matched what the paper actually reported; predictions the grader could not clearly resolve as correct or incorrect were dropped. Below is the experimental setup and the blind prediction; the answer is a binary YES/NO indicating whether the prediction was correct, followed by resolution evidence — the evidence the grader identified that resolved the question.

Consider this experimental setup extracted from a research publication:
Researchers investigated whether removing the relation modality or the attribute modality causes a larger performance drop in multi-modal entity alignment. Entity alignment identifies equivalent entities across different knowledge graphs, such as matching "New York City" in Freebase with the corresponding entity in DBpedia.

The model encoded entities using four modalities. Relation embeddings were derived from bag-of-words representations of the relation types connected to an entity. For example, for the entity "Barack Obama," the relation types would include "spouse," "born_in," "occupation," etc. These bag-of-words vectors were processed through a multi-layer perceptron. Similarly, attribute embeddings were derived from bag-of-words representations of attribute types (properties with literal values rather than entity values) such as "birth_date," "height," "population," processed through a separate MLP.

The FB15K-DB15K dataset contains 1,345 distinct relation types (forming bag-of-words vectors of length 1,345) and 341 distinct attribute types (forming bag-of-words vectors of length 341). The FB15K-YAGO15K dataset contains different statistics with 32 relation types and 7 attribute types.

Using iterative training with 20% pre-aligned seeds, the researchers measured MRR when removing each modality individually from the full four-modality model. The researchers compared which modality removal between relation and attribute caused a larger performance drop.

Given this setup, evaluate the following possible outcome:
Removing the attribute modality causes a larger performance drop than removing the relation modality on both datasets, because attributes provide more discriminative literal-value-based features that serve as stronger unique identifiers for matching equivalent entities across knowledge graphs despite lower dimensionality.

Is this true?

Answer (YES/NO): NO